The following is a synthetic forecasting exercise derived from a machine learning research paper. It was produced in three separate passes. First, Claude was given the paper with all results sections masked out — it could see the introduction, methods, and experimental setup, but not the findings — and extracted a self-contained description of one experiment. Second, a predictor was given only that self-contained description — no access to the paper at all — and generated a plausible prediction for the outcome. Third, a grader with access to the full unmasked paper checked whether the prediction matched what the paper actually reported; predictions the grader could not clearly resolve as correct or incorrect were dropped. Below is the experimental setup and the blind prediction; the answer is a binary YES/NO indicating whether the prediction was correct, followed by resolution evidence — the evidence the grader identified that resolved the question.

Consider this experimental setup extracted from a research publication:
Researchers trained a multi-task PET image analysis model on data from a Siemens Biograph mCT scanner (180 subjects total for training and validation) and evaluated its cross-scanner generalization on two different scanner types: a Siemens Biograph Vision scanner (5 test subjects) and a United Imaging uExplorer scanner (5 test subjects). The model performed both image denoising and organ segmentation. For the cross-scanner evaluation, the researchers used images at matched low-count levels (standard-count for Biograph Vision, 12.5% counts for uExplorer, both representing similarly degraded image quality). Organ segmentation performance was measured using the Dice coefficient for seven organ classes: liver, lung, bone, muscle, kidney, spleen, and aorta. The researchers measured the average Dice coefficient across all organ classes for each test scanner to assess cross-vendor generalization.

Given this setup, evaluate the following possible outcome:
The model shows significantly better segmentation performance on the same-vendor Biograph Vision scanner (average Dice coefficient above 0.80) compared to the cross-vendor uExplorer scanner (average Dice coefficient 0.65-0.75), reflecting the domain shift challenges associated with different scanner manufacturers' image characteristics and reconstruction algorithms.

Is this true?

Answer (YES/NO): NO